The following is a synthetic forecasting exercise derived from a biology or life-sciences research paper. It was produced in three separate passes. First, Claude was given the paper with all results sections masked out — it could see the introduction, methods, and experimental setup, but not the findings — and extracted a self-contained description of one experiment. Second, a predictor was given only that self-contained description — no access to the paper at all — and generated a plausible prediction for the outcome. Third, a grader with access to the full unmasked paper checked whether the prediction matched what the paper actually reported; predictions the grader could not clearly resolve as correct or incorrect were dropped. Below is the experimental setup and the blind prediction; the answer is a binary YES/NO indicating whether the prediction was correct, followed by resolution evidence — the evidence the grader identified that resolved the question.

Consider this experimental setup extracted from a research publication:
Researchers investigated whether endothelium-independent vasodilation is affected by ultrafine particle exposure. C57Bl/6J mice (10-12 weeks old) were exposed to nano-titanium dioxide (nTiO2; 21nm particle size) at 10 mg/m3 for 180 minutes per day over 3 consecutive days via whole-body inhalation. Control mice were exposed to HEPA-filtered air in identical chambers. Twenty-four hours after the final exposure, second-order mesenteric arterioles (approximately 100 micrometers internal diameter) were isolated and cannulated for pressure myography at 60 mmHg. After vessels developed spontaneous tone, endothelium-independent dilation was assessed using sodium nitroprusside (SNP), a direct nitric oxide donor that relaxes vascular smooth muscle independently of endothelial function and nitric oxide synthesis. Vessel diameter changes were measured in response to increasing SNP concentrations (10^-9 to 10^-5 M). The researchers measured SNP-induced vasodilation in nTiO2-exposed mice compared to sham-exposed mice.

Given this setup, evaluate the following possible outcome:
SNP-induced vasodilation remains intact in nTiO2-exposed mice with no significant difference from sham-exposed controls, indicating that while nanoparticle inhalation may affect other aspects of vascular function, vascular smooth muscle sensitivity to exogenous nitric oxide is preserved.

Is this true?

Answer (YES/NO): YES